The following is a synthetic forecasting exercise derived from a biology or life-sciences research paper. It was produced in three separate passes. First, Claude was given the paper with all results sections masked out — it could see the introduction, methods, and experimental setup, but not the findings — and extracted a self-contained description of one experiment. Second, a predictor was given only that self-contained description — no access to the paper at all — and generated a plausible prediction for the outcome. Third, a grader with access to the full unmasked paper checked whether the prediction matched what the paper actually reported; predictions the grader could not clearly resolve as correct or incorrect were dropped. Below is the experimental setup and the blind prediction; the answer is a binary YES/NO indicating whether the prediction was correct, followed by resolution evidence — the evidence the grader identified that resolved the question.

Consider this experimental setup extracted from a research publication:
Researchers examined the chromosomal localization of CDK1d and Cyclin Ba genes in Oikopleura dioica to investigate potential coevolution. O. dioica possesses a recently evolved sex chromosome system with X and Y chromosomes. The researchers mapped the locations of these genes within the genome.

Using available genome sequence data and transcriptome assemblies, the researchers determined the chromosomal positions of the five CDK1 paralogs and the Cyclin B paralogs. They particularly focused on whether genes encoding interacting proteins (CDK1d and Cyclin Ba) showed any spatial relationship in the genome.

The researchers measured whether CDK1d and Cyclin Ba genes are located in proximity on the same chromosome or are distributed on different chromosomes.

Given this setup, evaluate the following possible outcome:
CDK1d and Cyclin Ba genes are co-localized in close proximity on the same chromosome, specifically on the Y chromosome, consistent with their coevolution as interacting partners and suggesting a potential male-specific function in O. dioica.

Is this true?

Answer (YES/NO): NO